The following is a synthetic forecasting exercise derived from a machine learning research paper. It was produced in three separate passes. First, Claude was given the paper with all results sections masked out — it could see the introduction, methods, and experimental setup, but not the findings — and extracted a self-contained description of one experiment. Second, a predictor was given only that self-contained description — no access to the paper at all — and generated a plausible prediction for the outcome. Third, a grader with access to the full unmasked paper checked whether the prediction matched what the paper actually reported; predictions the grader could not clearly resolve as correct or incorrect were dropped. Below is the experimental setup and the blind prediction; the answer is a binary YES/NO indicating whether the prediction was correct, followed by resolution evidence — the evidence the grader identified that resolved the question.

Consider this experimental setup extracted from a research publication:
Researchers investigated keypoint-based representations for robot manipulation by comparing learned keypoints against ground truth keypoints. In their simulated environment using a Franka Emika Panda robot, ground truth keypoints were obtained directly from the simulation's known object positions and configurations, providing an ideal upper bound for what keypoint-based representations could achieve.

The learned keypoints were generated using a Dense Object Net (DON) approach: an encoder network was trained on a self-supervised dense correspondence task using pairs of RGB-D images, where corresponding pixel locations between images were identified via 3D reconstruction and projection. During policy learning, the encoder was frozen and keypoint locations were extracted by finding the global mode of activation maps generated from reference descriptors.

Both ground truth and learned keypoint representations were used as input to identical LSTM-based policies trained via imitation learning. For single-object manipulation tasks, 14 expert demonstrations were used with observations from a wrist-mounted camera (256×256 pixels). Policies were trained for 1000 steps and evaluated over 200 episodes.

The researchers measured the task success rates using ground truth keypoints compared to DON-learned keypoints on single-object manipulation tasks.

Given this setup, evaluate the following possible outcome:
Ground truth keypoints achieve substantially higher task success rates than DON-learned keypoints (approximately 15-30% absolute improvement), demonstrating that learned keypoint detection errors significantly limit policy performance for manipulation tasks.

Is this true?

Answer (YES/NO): NO